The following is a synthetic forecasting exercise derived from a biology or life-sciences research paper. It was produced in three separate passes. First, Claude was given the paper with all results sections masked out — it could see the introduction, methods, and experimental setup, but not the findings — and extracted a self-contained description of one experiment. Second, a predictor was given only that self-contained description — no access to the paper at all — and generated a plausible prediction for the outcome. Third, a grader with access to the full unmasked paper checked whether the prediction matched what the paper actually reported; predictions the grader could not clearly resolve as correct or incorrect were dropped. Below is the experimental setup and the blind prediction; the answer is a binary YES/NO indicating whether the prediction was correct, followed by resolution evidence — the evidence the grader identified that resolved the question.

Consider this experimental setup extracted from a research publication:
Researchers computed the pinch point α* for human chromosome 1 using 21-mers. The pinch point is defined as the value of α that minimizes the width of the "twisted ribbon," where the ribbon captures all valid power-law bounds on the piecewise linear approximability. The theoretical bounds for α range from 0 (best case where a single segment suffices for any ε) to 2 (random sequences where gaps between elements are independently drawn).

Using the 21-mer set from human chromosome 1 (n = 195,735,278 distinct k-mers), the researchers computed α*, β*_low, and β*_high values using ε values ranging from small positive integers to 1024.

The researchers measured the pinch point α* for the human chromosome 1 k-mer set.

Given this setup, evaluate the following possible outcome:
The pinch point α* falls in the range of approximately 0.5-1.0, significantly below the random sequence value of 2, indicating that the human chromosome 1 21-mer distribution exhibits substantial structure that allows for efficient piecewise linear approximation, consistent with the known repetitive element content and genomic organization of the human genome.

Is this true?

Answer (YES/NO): NO